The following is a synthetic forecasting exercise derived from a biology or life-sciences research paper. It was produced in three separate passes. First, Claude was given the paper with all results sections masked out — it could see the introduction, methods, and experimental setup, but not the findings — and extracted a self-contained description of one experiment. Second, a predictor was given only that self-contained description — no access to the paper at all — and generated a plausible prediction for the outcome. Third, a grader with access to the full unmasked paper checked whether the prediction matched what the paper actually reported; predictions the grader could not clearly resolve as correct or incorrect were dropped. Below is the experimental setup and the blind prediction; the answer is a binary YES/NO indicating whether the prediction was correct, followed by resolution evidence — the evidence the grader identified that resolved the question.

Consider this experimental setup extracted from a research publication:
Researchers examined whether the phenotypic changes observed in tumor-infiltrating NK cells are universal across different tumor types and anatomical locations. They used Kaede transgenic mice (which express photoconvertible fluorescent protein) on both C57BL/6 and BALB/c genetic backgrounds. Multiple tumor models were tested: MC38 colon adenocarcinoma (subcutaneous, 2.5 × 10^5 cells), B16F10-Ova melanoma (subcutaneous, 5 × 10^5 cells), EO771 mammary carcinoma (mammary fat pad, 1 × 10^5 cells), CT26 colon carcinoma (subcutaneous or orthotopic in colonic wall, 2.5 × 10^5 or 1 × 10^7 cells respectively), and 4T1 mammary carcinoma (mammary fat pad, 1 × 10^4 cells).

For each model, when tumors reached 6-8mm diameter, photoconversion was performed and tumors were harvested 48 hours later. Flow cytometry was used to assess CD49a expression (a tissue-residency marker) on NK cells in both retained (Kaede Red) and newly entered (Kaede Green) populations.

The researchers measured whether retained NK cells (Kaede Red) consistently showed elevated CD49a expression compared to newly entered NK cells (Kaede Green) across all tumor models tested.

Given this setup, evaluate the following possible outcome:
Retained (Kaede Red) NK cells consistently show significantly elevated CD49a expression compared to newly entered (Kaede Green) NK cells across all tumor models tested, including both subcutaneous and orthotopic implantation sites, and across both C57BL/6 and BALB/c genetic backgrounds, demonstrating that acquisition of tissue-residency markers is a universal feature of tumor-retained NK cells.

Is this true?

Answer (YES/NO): YES